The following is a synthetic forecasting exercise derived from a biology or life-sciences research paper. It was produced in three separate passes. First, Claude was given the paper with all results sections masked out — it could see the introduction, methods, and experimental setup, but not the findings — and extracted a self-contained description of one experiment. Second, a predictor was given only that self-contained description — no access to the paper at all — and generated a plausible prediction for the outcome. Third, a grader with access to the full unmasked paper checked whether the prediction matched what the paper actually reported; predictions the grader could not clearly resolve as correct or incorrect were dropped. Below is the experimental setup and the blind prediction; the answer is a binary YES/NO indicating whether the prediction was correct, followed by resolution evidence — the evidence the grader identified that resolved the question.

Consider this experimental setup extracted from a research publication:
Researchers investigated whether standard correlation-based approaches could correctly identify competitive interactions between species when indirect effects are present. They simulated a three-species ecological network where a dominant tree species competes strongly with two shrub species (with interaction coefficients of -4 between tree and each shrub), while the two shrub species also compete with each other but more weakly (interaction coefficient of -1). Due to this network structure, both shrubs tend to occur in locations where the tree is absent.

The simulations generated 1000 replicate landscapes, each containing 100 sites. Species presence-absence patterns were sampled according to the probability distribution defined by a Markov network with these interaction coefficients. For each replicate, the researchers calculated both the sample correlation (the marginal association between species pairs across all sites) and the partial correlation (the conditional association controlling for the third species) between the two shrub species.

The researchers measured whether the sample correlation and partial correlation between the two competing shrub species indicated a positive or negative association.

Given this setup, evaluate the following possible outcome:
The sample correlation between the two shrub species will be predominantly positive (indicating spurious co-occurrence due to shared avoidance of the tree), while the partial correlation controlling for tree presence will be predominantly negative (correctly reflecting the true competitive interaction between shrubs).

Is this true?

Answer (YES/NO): YES